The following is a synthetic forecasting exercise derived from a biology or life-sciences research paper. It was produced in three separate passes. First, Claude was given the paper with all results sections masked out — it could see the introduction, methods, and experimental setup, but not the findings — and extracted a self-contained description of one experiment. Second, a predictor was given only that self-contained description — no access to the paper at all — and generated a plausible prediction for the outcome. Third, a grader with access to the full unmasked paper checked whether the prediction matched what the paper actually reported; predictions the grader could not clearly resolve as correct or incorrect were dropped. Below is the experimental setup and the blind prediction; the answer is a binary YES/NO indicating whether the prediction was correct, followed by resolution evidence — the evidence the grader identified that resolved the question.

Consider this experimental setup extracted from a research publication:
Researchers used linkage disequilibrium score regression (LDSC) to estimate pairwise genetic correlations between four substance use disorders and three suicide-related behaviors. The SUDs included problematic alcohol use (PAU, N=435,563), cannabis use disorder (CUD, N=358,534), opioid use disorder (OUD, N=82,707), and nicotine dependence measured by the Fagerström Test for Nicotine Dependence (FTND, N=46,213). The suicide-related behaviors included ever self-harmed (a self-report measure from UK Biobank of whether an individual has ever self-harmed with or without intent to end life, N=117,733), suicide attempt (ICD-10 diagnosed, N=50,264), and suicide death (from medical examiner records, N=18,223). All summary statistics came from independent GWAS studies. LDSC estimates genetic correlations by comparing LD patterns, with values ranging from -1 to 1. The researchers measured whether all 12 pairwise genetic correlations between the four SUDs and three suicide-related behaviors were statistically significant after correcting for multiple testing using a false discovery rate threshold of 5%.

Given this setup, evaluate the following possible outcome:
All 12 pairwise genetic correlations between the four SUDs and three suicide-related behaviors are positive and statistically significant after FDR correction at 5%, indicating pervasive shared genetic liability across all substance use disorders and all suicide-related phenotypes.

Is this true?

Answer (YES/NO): YES